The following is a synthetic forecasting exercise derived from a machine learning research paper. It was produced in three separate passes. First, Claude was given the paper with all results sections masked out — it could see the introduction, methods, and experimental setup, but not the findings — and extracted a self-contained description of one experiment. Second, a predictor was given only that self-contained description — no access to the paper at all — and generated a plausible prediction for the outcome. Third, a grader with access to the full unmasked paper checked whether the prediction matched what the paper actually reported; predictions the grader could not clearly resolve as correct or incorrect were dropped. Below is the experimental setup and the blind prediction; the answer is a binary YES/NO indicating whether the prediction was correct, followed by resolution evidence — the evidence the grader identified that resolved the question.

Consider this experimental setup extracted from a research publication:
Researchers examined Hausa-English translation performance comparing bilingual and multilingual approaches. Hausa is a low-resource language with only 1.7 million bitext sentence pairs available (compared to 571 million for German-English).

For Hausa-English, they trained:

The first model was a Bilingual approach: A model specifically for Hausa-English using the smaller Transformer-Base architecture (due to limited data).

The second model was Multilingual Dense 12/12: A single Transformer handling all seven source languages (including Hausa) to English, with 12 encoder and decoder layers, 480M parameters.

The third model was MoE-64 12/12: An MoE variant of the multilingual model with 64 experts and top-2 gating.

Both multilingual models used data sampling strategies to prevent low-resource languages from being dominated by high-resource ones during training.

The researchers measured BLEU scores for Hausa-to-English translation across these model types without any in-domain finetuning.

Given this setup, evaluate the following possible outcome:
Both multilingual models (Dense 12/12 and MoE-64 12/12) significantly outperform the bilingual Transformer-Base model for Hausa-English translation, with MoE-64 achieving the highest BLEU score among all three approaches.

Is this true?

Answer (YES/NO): NO